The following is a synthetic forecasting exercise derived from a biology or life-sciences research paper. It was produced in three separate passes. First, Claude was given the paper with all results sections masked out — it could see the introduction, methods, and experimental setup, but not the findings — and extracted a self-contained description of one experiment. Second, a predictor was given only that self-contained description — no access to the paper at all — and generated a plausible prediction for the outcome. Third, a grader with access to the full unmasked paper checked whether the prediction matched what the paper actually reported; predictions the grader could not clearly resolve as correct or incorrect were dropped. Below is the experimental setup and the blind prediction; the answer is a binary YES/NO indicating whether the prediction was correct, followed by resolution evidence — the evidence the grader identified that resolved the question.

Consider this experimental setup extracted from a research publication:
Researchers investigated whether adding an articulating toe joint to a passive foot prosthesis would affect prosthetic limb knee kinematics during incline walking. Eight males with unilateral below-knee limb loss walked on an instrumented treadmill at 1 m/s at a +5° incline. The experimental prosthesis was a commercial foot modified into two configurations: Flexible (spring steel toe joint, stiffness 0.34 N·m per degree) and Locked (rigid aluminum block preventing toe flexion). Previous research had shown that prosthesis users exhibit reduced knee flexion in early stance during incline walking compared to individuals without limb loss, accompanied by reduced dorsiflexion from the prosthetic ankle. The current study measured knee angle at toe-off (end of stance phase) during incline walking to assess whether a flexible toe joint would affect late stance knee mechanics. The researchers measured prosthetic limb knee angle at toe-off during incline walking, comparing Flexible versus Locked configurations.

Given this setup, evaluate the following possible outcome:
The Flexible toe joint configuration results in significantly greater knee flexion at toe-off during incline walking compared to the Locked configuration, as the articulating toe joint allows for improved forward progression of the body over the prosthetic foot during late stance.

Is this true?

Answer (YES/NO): YES